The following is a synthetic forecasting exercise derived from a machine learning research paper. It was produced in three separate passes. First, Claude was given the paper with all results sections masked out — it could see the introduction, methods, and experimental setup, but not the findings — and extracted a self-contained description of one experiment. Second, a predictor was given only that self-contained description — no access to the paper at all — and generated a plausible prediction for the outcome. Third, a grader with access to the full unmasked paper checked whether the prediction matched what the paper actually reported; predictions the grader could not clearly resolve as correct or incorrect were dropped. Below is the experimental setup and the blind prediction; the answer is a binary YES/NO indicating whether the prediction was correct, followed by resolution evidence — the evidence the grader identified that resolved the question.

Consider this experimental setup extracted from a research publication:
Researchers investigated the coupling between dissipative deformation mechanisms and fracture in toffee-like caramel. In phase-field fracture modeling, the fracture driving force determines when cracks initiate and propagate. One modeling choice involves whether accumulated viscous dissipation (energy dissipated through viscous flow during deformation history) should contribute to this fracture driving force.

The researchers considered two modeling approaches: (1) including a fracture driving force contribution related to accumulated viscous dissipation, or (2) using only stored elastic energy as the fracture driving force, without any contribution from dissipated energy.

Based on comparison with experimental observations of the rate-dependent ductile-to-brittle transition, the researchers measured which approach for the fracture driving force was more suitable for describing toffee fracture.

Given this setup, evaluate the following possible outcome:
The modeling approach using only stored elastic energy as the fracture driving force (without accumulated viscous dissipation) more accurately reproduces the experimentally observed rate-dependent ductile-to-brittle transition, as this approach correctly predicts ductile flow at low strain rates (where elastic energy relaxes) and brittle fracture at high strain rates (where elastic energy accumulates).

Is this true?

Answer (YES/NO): YES